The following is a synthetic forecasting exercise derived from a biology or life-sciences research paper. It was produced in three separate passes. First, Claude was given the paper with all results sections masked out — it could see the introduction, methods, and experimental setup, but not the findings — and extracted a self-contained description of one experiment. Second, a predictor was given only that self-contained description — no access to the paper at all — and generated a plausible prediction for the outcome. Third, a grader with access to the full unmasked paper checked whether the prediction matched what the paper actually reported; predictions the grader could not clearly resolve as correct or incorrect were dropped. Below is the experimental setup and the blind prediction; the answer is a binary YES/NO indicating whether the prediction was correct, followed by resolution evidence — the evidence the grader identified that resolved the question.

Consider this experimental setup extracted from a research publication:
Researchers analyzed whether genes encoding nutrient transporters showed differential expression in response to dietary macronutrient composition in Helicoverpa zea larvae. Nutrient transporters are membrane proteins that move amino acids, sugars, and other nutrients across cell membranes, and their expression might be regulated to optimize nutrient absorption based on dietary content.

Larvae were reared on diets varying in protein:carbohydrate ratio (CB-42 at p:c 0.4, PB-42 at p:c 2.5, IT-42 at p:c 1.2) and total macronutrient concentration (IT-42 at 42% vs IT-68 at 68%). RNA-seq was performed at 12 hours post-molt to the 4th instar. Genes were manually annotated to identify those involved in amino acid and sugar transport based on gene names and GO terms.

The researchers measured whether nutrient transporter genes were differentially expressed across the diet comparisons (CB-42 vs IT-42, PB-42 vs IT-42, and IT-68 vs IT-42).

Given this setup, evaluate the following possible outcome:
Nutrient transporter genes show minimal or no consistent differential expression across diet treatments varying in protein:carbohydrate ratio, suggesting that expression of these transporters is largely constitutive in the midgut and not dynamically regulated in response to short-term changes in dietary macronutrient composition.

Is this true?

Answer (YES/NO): NO